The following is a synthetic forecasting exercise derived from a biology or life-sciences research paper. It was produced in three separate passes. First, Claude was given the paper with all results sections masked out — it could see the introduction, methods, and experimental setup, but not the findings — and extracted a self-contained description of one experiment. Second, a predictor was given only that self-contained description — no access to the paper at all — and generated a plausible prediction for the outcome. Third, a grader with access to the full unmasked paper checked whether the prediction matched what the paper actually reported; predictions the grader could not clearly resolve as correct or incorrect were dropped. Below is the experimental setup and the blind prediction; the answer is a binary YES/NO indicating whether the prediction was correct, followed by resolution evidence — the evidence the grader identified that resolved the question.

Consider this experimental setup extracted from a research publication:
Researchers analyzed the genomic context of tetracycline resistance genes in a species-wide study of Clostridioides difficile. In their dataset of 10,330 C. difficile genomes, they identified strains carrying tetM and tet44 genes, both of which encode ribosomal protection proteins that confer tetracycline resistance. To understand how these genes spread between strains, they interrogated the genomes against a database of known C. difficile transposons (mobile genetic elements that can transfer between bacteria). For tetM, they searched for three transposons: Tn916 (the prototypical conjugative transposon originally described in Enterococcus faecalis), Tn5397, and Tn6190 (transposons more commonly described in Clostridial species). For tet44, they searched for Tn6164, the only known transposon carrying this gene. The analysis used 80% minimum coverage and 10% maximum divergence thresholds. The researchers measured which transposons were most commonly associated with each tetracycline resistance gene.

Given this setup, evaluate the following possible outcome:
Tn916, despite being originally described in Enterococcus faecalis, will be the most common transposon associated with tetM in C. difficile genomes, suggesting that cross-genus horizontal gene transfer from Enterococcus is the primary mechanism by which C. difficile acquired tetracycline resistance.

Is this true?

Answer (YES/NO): YES